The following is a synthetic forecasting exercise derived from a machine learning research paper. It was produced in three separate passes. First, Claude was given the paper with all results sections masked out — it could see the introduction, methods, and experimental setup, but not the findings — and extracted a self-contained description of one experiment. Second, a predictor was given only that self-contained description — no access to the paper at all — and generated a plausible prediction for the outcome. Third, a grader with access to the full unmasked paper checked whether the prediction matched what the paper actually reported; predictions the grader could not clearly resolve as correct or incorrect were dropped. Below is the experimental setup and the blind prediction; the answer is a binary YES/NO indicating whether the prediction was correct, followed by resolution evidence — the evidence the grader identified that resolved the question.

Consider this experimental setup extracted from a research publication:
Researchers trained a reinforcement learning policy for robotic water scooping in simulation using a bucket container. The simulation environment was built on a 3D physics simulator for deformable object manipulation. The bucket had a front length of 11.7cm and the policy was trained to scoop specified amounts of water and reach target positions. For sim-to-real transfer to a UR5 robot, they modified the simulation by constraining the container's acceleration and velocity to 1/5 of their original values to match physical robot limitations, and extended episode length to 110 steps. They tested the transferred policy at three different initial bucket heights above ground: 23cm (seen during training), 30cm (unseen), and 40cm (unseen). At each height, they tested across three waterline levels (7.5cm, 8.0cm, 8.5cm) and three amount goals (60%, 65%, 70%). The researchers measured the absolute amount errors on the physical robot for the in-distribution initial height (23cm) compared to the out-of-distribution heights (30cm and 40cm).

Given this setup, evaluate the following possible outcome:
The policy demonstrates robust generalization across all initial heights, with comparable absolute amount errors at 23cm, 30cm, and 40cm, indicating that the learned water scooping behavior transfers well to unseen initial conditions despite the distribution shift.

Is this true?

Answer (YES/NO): YES